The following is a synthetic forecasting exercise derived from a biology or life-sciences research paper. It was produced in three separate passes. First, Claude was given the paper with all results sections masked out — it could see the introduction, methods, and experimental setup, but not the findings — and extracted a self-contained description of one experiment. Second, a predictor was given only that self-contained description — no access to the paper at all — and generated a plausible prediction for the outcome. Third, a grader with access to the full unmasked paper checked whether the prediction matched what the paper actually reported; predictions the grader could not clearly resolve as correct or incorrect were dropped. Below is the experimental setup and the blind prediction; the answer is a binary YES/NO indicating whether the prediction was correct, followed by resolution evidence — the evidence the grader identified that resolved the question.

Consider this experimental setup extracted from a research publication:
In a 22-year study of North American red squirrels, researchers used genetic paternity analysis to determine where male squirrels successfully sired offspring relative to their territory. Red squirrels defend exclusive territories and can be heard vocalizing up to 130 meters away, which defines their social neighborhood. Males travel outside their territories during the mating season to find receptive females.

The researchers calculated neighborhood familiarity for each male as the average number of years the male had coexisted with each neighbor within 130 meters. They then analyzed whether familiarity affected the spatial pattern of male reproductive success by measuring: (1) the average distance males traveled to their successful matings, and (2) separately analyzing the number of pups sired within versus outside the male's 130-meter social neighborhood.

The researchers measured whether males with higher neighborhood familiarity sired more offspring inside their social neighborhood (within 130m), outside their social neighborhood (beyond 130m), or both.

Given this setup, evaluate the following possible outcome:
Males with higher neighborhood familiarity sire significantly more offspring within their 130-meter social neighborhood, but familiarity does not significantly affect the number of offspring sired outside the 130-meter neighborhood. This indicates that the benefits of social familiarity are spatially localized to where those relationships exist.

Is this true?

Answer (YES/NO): NO